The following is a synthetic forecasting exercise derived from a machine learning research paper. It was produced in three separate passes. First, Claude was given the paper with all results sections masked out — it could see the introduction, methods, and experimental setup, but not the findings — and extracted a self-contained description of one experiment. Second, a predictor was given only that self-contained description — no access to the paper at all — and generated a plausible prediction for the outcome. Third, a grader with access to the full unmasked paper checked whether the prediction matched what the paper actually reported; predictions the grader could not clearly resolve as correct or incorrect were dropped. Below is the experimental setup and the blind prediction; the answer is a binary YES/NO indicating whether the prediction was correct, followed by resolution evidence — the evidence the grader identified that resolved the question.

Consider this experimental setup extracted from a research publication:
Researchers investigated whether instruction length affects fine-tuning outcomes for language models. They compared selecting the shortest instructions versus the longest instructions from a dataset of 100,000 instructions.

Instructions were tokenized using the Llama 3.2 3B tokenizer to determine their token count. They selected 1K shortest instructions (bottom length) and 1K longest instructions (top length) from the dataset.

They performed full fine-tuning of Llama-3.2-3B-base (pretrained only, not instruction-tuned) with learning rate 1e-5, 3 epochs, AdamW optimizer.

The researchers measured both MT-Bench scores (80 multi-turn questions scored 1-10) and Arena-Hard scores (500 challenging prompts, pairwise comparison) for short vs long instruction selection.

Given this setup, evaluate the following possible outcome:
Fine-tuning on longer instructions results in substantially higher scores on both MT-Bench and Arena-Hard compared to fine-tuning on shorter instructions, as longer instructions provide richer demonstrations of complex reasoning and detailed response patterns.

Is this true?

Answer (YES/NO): YES